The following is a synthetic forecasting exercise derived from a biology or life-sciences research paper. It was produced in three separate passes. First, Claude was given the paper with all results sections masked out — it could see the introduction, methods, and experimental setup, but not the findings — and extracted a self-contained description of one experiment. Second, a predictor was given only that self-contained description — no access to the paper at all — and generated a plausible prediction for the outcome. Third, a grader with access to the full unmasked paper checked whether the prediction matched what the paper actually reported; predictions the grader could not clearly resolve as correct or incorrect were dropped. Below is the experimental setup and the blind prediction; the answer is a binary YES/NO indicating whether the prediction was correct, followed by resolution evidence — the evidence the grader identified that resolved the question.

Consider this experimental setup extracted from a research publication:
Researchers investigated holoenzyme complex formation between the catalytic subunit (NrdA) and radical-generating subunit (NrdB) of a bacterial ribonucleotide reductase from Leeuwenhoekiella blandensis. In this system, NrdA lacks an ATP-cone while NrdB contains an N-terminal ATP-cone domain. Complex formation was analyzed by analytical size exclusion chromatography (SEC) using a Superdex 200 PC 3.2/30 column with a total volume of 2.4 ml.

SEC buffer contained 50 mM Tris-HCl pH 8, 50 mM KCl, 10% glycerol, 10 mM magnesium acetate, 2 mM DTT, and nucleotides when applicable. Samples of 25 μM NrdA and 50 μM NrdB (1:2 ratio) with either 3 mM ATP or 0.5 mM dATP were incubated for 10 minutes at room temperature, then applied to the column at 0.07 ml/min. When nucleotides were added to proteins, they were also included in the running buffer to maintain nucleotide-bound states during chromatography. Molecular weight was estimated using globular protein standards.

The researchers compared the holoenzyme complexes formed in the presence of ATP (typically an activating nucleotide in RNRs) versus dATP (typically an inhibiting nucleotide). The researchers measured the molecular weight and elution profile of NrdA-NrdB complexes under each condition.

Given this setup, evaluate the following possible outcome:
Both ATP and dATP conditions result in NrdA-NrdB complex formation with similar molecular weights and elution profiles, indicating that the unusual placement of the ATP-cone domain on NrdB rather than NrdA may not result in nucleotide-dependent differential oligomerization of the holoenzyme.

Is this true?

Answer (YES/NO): NO